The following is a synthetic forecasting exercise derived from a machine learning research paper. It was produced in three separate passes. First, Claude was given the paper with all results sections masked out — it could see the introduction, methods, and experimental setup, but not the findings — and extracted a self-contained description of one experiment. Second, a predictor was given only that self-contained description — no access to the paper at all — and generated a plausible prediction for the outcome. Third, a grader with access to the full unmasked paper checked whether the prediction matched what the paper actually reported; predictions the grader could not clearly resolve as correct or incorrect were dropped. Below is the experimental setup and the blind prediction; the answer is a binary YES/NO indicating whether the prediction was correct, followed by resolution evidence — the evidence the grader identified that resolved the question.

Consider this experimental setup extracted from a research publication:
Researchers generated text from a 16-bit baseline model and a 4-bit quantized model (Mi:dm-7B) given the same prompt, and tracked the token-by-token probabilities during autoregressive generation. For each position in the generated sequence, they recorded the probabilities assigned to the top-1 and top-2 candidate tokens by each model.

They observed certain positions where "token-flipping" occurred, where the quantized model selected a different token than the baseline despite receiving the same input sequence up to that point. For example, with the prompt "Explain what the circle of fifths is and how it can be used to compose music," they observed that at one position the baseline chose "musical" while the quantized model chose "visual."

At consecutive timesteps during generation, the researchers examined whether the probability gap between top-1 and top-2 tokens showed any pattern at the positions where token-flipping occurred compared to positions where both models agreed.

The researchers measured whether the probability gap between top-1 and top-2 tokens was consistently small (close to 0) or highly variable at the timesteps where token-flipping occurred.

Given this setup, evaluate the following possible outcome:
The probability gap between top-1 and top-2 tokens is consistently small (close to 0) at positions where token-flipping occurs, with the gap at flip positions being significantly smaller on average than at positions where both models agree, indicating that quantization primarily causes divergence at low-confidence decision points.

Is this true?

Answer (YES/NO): YES